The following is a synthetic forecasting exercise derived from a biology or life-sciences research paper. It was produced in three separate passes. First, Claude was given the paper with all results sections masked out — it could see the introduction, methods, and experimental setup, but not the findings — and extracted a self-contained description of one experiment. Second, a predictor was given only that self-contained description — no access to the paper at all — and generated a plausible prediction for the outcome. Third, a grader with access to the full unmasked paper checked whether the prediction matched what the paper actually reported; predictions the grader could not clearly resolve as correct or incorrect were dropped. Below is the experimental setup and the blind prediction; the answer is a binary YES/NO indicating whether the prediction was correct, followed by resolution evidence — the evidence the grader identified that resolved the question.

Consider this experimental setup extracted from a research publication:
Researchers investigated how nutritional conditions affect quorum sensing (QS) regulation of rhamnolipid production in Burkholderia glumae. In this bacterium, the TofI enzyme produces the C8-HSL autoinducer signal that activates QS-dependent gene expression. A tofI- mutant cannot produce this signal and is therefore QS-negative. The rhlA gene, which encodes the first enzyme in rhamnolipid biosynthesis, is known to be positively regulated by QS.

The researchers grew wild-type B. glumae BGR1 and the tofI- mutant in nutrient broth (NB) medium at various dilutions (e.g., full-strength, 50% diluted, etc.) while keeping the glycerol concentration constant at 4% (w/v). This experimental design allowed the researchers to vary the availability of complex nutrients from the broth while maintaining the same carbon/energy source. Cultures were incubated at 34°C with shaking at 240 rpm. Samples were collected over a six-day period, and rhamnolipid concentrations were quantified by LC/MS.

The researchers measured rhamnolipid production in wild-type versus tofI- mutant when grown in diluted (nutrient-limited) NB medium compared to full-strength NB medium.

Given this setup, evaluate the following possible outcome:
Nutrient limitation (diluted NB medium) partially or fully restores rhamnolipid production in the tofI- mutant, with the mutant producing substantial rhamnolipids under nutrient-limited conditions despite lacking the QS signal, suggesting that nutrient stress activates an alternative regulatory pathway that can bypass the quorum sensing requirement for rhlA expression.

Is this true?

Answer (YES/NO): NO